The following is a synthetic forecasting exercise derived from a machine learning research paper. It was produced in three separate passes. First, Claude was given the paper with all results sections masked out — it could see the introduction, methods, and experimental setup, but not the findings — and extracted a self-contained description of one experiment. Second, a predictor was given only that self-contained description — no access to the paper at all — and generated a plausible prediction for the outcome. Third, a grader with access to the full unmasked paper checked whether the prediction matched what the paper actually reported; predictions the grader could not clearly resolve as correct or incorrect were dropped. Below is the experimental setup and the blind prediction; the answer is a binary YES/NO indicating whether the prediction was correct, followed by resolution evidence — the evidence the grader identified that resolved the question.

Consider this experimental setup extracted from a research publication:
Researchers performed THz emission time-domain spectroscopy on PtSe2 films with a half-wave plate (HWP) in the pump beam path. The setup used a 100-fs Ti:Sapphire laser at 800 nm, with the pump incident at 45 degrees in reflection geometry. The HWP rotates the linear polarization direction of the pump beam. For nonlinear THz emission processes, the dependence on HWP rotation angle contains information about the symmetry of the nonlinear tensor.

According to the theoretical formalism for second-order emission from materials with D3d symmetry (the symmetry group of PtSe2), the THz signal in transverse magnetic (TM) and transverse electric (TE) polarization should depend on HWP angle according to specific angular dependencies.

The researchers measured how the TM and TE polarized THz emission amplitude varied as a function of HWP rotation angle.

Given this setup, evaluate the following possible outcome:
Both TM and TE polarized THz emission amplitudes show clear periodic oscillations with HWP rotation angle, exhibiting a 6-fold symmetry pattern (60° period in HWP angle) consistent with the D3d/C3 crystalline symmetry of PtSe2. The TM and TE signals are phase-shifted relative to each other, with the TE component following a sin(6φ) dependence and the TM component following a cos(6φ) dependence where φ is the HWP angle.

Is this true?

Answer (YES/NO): NO